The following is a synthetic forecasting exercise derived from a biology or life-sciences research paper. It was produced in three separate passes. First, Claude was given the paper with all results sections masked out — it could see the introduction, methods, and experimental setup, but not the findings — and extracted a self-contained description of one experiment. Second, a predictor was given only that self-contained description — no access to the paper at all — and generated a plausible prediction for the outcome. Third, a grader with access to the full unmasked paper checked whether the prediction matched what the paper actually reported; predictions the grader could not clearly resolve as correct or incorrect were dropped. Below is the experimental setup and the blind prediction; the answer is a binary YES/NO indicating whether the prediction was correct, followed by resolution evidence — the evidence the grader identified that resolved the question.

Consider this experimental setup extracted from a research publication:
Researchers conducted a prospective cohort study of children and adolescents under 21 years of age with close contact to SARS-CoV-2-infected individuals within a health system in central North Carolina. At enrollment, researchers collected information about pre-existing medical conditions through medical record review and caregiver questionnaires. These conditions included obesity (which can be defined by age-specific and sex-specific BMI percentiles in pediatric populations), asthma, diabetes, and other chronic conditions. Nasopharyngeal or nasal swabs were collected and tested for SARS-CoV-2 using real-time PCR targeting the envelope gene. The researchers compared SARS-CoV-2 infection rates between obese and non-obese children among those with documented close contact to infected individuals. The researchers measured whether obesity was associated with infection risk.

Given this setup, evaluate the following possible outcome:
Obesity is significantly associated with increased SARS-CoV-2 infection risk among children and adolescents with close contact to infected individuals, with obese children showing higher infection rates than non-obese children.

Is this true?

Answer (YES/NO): NO